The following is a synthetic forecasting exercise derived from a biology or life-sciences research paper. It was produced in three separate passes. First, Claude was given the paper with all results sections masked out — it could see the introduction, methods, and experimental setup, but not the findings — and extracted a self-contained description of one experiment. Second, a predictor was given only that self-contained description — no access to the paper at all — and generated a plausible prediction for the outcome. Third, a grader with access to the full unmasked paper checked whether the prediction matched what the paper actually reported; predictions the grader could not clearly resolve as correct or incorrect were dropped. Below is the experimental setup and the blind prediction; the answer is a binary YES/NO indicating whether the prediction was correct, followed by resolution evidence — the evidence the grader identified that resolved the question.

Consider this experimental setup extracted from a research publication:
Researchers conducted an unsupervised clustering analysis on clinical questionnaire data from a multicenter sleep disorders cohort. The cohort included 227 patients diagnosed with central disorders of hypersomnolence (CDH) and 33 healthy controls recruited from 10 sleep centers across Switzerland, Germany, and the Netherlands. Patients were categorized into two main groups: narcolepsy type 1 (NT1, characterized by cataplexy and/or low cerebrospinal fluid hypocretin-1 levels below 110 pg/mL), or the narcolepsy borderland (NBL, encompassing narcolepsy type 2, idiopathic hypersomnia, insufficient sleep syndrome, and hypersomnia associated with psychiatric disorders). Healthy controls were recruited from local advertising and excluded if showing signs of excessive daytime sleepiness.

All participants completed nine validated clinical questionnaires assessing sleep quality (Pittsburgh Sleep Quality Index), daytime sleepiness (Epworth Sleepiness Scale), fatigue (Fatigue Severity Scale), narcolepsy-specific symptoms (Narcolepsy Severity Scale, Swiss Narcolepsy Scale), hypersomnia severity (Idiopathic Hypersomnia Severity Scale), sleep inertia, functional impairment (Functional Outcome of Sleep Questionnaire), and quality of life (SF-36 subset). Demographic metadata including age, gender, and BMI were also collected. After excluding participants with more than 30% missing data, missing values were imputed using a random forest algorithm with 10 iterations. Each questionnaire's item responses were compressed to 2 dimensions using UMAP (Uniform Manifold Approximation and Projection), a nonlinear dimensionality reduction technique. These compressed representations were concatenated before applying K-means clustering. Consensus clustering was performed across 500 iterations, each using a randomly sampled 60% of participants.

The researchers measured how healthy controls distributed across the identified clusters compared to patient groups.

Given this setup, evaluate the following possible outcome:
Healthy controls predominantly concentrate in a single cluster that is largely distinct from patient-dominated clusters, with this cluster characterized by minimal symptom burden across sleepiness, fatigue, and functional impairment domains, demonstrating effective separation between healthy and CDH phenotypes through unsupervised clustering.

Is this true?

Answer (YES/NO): YES